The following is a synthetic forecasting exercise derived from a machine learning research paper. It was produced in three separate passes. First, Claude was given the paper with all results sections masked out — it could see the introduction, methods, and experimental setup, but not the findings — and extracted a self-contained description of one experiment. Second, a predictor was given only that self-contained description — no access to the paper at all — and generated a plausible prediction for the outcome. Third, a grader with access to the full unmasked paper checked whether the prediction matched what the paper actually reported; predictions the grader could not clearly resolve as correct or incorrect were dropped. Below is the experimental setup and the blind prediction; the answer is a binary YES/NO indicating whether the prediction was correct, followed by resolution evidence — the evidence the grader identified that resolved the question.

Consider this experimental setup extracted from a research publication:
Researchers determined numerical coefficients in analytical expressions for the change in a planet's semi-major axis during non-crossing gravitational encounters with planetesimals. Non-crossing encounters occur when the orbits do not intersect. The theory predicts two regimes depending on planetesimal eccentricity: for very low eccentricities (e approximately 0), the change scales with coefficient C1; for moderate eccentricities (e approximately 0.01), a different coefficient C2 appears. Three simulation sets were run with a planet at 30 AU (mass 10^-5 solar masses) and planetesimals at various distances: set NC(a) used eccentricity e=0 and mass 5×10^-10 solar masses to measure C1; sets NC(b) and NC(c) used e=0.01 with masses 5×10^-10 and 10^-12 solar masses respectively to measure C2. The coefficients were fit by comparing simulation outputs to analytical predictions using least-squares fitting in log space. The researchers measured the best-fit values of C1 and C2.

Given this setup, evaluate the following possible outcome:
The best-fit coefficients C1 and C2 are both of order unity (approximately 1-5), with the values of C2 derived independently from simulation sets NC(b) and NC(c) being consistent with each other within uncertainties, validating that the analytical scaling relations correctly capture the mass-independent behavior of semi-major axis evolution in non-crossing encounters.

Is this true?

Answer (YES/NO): NO